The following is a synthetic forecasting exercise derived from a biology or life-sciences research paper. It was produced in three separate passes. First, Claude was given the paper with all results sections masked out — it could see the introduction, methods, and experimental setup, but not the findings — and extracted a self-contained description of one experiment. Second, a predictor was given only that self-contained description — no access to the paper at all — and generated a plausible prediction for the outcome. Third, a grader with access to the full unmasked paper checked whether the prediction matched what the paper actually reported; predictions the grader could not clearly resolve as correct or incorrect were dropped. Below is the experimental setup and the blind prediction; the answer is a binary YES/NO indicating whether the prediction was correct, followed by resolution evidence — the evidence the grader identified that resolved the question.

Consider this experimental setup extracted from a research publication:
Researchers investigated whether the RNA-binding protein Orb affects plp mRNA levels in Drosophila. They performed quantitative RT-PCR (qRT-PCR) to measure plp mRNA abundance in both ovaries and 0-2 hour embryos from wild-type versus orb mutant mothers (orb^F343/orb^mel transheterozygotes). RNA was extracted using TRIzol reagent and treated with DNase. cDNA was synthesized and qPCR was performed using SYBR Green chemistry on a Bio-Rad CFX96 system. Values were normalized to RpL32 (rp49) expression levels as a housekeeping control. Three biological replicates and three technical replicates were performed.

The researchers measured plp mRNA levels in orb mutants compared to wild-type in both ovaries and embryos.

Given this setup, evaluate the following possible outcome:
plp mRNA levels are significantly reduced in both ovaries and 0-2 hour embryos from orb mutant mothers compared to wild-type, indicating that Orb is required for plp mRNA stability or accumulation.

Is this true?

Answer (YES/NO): NO